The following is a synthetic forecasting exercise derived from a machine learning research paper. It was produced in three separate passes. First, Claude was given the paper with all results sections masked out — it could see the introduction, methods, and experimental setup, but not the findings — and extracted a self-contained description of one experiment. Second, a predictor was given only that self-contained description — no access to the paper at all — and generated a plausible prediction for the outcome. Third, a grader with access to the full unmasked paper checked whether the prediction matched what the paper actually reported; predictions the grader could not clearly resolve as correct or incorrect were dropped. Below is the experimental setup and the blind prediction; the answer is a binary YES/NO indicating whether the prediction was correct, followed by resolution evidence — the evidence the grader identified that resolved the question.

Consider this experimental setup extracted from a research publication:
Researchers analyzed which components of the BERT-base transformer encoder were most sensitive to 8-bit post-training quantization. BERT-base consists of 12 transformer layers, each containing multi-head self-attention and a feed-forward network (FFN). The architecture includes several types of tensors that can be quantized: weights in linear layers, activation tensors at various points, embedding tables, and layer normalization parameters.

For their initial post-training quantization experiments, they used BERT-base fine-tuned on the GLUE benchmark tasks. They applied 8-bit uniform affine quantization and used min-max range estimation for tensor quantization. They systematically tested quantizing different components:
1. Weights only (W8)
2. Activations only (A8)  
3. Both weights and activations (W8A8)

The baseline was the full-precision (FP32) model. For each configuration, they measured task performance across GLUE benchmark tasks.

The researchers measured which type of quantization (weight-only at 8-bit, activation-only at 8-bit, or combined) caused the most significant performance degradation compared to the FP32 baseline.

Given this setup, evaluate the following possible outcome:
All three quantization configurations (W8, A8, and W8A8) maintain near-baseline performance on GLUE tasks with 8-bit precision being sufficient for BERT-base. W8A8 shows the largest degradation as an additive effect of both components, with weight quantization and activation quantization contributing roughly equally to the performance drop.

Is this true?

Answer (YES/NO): NO